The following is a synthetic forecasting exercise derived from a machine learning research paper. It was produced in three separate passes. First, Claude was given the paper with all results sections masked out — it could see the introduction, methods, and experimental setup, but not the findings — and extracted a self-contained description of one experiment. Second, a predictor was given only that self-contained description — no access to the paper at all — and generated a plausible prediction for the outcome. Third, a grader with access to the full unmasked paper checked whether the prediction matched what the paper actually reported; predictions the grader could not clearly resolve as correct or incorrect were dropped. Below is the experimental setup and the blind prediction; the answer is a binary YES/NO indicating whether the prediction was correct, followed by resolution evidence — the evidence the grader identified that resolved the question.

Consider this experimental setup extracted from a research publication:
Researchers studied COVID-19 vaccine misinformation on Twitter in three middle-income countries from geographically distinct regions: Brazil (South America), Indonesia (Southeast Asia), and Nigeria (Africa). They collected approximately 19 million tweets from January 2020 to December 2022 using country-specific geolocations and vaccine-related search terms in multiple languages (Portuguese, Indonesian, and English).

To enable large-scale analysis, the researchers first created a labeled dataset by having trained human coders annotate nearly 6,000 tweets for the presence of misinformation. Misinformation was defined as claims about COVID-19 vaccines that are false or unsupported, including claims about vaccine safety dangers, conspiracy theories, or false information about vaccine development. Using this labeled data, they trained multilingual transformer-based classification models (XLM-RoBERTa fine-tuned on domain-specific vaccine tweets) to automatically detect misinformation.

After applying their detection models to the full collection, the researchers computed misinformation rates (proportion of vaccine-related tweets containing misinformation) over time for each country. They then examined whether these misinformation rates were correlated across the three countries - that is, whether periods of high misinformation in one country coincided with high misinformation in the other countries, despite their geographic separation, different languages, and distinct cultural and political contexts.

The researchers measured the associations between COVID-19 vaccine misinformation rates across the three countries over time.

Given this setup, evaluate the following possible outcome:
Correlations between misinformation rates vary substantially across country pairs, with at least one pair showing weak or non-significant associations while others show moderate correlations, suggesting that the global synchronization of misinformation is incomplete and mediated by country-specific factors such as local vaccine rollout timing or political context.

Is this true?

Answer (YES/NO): NO